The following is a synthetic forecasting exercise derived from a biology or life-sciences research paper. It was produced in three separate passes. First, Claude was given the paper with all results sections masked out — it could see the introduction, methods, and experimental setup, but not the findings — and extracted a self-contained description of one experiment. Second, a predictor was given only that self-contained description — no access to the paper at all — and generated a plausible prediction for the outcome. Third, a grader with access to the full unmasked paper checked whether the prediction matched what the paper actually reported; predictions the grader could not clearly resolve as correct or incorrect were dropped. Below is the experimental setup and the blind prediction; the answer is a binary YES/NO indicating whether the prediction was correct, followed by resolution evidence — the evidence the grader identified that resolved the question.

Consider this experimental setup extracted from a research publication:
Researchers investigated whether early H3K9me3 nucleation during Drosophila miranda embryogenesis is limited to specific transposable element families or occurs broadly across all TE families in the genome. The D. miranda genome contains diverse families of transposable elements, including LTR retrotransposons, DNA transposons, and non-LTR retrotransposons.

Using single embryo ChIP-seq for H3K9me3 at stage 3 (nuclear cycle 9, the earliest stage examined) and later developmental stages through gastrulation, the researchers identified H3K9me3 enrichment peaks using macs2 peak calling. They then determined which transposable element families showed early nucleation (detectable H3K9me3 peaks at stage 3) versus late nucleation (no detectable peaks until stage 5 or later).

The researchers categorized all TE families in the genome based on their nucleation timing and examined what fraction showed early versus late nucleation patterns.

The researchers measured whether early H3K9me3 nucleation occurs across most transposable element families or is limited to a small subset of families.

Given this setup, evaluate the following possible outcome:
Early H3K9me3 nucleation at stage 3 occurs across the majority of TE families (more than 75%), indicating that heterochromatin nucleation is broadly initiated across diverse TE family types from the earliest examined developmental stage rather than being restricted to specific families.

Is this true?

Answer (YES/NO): NO